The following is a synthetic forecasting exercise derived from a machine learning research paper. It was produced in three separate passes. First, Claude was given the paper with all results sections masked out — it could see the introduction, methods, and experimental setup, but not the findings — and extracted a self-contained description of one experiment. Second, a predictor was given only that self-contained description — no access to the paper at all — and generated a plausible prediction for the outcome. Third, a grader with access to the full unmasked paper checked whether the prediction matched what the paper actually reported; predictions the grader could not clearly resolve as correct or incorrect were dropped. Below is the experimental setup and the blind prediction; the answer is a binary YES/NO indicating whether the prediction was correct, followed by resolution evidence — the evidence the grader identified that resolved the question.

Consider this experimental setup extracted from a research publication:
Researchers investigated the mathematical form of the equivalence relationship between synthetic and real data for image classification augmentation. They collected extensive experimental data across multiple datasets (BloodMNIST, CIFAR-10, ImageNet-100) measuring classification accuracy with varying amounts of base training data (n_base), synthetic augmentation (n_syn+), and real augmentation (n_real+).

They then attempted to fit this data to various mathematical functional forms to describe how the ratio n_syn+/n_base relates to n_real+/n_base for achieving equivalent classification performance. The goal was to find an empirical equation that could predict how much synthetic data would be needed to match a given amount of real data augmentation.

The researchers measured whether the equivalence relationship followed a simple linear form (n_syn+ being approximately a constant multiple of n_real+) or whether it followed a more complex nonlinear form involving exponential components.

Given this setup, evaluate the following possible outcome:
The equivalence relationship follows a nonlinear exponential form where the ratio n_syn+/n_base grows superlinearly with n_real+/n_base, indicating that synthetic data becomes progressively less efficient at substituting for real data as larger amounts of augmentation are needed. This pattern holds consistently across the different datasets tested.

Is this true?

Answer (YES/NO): YES